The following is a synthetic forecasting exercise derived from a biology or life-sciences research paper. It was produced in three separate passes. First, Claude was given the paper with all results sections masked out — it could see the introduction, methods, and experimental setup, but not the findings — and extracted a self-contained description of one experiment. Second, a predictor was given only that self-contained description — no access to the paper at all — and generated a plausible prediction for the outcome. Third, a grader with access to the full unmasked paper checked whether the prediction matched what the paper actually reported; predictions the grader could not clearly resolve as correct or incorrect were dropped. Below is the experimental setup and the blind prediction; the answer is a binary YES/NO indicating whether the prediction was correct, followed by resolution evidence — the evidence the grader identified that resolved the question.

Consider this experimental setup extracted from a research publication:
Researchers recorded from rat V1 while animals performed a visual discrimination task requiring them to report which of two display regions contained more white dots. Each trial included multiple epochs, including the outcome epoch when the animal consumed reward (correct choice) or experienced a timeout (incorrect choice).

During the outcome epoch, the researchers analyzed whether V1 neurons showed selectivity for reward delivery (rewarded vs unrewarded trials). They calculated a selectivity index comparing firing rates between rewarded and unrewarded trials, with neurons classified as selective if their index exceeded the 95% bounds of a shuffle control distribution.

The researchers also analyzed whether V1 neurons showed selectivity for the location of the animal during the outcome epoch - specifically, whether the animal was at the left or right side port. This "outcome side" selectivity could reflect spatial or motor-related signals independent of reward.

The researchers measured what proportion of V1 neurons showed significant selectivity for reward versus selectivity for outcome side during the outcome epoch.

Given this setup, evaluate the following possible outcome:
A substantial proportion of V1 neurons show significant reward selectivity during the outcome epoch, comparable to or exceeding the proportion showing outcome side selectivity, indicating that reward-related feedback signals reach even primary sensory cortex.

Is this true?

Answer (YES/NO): YES